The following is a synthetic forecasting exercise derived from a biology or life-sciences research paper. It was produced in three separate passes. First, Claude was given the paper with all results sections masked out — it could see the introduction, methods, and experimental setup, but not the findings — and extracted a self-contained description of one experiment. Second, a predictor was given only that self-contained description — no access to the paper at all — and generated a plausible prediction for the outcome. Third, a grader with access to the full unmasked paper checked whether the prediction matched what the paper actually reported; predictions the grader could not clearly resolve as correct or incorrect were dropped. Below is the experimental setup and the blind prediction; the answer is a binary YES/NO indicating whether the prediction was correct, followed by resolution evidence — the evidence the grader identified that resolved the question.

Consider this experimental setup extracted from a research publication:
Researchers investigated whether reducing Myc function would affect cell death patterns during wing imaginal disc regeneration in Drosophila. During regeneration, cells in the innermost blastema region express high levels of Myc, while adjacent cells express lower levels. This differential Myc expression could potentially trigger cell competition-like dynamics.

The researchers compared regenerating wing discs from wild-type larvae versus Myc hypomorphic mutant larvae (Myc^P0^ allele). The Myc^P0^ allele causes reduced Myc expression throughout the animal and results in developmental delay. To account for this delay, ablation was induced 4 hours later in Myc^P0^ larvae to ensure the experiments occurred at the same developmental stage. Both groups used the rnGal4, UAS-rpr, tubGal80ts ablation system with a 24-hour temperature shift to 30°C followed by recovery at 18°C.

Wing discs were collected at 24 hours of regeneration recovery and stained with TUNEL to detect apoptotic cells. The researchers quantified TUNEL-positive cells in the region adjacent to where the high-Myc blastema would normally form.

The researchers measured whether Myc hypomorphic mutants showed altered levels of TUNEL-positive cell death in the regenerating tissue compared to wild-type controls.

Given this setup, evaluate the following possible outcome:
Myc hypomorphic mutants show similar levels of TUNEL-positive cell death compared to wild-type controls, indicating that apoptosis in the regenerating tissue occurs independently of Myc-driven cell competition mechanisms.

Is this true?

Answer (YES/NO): NO